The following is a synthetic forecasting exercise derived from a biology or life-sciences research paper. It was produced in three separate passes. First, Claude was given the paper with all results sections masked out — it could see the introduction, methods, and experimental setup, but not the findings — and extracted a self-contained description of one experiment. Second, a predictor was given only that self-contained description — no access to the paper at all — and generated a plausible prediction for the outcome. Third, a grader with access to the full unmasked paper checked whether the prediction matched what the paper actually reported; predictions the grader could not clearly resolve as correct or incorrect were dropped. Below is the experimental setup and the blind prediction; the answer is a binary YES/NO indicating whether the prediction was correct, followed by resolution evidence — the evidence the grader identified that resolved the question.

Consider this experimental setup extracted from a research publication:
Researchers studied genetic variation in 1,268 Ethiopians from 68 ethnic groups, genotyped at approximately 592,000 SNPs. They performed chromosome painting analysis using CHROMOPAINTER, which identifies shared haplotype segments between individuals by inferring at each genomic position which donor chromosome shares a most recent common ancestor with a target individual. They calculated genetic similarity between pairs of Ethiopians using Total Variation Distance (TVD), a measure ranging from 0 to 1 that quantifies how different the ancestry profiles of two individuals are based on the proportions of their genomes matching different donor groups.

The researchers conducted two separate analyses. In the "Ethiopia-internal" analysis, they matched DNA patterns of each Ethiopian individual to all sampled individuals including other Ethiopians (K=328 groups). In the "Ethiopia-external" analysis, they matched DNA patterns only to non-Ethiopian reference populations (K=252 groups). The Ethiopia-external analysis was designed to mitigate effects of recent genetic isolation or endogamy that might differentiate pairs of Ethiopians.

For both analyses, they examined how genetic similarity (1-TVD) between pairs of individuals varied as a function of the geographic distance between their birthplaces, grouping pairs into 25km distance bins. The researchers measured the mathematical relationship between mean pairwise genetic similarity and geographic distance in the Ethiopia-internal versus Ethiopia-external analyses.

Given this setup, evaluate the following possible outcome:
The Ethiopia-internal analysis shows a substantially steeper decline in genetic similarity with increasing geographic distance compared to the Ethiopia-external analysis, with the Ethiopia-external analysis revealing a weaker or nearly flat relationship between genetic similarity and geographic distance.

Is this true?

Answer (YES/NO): NO